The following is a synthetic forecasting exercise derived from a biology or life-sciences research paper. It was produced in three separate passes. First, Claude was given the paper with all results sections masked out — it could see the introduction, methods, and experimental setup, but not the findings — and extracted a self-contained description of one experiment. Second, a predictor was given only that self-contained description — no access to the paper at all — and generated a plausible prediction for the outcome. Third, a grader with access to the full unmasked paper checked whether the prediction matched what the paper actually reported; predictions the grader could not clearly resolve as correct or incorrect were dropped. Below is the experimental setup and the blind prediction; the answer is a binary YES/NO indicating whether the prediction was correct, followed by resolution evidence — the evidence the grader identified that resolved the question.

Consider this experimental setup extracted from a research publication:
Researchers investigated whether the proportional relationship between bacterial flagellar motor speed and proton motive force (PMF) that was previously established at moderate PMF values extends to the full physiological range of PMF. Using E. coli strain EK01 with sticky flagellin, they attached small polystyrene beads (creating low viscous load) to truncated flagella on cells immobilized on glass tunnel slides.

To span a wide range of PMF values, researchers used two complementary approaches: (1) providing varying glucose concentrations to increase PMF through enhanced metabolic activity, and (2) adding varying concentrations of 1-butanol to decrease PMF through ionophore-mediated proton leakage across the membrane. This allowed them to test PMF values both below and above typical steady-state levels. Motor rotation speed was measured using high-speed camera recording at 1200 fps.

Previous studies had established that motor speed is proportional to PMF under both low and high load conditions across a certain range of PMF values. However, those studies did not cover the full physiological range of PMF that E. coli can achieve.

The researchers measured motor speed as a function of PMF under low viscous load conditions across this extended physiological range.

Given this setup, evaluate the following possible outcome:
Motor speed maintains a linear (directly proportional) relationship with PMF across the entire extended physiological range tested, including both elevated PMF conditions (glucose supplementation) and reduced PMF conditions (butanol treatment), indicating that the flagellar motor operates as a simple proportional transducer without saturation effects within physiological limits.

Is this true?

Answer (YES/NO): YES